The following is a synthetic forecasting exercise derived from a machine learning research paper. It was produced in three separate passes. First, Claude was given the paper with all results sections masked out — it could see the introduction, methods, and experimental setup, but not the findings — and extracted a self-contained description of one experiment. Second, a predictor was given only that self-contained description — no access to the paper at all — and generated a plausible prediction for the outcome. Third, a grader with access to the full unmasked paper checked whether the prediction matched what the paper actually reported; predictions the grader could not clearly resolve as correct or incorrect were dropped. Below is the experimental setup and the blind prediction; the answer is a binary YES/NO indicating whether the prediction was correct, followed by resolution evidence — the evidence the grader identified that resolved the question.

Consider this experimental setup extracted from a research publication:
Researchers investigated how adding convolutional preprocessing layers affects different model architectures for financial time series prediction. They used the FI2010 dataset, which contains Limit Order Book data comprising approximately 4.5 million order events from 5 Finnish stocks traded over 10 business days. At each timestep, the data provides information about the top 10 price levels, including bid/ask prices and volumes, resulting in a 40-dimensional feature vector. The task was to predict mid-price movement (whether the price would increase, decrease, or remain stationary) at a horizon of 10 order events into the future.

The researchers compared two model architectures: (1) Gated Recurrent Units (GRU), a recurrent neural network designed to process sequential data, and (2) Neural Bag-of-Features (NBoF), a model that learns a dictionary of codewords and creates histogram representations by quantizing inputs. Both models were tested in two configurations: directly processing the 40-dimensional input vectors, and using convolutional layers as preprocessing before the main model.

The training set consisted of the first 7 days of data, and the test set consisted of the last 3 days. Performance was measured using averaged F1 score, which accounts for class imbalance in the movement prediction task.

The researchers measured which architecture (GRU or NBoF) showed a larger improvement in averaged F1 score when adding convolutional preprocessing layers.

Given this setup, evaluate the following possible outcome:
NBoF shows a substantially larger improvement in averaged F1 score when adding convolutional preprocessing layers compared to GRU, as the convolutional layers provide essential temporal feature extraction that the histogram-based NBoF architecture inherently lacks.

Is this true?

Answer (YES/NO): YES